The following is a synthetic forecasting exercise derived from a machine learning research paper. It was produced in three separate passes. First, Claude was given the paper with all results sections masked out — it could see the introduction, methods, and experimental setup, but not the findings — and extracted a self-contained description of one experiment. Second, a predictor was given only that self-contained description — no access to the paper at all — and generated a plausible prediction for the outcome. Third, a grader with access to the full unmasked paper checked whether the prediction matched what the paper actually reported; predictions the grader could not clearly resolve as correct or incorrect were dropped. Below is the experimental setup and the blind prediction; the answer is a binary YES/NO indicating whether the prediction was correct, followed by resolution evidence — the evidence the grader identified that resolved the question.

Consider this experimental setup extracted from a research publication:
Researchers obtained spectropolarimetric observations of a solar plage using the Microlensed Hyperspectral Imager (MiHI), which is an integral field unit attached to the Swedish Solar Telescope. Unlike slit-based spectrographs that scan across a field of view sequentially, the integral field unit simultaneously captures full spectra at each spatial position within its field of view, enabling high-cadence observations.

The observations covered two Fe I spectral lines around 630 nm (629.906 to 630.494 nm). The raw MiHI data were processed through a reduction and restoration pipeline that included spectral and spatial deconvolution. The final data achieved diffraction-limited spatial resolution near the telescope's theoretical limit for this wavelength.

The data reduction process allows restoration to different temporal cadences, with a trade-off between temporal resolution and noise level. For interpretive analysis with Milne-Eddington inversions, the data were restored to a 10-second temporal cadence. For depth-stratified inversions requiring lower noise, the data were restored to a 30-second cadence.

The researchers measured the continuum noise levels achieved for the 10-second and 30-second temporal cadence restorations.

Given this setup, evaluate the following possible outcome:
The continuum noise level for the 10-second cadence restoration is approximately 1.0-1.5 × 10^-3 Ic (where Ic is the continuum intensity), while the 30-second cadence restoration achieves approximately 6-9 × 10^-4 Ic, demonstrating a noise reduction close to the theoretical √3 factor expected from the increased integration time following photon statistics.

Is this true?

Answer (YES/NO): NO